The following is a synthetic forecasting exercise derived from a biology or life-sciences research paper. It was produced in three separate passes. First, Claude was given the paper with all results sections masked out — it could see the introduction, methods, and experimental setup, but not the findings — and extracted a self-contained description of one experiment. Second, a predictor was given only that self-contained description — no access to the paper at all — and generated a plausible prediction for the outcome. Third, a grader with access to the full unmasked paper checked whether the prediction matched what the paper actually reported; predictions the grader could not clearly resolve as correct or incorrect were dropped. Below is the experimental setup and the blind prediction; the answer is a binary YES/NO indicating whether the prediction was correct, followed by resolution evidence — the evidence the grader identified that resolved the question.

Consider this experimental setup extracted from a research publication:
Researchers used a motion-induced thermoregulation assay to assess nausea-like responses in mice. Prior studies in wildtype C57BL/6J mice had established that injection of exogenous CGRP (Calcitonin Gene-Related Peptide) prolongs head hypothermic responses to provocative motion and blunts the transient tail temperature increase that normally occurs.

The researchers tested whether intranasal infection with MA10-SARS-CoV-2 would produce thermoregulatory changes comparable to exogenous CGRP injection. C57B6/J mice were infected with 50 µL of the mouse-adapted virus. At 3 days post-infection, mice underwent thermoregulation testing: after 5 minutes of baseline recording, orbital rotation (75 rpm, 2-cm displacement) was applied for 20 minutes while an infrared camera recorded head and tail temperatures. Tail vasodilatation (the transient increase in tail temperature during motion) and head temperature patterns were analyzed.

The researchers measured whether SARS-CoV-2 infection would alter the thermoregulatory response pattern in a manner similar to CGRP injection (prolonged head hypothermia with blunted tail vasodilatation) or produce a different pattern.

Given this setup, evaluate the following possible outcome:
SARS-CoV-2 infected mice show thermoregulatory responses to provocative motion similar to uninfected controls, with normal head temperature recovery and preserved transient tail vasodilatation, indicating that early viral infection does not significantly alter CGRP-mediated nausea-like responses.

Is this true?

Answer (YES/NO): NO